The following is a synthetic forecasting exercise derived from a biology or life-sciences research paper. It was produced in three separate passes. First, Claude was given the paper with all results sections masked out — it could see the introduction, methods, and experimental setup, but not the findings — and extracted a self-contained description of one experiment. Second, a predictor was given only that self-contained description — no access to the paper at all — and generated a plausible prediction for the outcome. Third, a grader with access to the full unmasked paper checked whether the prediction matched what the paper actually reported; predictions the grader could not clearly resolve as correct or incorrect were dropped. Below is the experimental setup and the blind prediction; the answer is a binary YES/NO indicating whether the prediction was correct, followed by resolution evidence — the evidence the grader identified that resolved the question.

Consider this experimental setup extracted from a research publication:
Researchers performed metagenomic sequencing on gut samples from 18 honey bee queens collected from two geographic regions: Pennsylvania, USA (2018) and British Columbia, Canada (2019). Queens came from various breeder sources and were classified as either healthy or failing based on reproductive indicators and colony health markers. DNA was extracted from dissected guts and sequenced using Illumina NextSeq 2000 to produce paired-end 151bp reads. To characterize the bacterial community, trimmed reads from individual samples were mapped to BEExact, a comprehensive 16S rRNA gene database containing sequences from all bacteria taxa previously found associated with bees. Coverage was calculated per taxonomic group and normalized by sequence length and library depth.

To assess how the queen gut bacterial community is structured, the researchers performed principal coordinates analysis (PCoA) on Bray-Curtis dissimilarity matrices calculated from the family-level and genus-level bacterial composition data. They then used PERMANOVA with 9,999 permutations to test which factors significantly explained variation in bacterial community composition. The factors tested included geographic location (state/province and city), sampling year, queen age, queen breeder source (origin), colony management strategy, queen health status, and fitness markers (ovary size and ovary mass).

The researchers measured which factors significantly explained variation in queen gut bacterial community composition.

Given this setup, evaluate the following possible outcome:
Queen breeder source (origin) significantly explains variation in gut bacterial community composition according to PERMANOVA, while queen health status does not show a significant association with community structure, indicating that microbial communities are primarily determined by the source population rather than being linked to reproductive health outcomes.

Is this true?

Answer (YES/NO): YES